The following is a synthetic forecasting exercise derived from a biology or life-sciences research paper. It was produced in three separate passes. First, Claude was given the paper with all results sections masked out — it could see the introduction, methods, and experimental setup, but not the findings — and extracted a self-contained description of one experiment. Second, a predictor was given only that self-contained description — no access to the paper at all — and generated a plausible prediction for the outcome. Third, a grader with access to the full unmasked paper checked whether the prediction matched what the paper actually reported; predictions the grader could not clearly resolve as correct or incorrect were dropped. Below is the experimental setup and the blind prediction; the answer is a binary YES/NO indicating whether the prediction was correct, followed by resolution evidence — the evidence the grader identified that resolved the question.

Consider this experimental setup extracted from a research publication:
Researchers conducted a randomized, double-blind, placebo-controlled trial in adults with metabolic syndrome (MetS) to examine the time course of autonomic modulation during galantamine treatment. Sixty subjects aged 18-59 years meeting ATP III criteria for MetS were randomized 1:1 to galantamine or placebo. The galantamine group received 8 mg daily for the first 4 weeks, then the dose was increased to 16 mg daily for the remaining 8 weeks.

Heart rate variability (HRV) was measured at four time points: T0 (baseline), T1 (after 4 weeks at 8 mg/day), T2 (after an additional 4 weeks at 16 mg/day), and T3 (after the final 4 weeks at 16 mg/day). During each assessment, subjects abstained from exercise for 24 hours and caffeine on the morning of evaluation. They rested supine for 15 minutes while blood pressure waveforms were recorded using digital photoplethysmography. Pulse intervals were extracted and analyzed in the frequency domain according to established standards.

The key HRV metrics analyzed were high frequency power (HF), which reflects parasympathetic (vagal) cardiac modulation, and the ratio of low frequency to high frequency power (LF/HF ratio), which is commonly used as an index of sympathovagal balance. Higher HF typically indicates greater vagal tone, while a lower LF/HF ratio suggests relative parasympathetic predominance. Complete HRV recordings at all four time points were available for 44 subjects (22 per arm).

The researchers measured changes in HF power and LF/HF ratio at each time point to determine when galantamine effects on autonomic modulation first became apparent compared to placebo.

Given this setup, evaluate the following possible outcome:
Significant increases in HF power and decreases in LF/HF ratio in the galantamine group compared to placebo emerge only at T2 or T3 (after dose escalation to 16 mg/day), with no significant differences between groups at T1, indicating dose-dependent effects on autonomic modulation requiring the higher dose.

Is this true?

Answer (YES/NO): YES